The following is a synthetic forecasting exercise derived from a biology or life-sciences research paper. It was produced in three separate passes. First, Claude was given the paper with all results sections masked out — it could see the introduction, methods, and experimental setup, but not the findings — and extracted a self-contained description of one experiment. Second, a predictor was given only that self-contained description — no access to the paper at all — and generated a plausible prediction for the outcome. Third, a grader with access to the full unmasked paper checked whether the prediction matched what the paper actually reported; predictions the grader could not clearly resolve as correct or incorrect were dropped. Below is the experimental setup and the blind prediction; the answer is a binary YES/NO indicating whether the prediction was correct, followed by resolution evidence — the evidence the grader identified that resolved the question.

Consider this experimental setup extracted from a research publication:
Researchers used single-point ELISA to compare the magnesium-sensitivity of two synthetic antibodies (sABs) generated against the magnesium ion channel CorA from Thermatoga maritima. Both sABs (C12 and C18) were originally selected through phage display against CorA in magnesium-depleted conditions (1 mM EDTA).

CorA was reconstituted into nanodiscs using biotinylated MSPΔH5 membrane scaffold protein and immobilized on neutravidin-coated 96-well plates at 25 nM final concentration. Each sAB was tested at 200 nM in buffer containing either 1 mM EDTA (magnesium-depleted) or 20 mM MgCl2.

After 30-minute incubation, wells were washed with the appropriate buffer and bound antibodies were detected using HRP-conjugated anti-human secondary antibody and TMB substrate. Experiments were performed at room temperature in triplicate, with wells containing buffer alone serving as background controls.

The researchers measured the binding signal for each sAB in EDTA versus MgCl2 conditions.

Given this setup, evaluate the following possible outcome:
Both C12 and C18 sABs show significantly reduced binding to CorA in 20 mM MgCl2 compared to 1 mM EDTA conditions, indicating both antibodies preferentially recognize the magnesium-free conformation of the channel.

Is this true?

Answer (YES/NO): NO